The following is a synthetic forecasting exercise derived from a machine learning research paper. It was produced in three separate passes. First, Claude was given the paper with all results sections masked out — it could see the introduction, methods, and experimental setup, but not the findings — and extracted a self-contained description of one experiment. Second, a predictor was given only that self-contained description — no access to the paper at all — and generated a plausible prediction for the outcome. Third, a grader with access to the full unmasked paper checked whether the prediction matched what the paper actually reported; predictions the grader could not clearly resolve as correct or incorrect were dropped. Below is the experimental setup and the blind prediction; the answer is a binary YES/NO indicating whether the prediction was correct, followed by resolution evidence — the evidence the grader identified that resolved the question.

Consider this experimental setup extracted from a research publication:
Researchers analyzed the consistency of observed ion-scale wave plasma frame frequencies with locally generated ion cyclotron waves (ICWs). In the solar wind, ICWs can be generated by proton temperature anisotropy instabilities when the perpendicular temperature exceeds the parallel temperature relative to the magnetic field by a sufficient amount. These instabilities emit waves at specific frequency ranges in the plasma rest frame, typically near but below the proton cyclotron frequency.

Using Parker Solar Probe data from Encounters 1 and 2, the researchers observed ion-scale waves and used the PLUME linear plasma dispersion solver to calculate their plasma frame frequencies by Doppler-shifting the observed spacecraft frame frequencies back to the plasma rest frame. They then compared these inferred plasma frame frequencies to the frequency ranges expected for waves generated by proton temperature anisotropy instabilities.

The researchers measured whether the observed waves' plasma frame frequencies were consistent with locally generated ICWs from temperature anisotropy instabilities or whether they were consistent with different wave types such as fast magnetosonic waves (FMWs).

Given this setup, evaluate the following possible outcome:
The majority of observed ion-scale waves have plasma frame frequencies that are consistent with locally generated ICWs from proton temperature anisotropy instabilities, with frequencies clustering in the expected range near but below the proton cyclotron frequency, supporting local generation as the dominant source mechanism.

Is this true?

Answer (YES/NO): YES